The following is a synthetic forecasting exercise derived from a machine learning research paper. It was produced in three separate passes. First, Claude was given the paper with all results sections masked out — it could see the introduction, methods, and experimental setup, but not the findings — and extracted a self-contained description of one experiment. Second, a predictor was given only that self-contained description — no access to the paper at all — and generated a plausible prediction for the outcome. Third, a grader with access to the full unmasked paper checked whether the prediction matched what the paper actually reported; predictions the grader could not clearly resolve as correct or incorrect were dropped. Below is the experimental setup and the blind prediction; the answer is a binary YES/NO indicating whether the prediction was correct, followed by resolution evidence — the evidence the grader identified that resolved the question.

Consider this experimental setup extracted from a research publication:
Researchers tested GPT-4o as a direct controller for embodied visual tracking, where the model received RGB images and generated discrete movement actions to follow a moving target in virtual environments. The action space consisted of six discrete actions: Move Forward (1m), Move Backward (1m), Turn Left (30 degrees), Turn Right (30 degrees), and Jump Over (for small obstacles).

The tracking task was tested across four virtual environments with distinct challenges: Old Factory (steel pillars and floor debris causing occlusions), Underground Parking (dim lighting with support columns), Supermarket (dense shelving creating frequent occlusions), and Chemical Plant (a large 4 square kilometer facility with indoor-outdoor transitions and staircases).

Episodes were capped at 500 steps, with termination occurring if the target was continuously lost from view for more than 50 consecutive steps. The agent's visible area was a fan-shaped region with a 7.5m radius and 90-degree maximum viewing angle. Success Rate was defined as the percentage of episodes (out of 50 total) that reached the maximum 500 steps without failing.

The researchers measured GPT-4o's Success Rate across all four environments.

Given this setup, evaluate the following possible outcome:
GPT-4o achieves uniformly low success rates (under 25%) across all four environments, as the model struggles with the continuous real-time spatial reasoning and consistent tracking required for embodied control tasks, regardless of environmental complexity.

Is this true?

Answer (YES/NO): NO